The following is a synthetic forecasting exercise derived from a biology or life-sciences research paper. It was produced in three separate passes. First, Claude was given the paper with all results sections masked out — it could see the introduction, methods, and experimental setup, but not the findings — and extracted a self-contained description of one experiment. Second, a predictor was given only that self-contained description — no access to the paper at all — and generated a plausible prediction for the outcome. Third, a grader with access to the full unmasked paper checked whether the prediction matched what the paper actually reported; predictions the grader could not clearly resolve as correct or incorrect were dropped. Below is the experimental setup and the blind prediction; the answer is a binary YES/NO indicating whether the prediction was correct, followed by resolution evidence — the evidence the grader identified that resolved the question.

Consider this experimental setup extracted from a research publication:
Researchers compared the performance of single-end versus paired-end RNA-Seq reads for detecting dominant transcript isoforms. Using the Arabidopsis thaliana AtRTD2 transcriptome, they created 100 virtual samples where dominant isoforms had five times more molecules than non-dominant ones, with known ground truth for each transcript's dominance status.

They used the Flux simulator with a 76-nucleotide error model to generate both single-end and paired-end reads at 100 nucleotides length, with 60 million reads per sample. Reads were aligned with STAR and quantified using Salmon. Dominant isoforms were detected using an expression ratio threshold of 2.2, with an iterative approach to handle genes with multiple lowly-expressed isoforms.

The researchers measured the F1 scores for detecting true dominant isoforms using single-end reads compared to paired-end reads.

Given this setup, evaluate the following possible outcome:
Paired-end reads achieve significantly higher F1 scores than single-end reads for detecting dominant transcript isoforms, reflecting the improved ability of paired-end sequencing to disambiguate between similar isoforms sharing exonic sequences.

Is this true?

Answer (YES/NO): NO